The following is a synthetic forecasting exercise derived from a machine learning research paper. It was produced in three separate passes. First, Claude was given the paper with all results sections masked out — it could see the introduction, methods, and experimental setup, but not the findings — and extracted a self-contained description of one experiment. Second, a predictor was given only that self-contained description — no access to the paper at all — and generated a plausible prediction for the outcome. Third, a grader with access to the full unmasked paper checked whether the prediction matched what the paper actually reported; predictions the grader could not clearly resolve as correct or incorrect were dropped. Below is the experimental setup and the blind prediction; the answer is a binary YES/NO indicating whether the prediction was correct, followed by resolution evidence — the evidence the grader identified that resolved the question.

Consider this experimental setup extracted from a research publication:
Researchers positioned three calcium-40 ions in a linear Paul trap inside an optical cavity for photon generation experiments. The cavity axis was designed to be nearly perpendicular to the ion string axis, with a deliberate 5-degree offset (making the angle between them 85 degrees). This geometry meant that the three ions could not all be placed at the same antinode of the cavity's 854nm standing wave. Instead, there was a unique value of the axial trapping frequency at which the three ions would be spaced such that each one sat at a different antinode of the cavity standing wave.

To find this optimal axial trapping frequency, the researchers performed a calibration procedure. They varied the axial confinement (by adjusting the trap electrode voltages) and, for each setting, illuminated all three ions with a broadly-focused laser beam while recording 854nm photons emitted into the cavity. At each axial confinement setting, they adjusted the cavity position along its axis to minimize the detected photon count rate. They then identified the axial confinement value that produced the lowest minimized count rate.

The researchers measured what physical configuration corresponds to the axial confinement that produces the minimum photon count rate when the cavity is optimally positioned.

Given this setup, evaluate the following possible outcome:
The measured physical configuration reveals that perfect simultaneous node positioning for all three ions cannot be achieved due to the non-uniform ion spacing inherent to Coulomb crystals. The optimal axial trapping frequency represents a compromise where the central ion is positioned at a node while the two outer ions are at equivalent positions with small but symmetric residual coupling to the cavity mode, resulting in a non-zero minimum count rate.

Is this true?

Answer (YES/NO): NO